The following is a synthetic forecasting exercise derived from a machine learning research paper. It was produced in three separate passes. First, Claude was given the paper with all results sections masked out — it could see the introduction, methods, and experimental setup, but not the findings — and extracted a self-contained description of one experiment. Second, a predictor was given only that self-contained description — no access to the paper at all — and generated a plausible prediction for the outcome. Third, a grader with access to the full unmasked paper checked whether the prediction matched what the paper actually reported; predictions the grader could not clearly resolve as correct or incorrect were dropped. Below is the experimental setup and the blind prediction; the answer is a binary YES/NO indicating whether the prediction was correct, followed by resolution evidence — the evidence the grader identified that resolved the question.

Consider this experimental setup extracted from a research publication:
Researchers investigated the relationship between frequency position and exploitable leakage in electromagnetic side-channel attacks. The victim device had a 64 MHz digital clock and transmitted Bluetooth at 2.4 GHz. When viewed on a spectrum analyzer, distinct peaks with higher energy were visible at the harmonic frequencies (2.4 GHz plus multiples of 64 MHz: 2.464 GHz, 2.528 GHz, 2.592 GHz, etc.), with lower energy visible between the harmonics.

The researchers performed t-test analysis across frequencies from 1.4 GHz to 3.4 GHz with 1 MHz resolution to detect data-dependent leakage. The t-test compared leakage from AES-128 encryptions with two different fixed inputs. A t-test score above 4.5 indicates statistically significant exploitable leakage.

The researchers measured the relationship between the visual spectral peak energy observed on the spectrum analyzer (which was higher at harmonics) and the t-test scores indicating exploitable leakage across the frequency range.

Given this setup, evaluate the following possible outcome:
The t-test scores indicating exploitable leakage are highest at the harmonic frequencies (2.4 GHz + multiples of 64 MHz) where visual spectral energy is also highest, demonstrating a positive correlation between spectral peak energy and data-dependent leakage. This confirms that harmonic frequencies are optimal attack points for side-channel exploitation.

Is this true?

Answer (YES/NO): NO